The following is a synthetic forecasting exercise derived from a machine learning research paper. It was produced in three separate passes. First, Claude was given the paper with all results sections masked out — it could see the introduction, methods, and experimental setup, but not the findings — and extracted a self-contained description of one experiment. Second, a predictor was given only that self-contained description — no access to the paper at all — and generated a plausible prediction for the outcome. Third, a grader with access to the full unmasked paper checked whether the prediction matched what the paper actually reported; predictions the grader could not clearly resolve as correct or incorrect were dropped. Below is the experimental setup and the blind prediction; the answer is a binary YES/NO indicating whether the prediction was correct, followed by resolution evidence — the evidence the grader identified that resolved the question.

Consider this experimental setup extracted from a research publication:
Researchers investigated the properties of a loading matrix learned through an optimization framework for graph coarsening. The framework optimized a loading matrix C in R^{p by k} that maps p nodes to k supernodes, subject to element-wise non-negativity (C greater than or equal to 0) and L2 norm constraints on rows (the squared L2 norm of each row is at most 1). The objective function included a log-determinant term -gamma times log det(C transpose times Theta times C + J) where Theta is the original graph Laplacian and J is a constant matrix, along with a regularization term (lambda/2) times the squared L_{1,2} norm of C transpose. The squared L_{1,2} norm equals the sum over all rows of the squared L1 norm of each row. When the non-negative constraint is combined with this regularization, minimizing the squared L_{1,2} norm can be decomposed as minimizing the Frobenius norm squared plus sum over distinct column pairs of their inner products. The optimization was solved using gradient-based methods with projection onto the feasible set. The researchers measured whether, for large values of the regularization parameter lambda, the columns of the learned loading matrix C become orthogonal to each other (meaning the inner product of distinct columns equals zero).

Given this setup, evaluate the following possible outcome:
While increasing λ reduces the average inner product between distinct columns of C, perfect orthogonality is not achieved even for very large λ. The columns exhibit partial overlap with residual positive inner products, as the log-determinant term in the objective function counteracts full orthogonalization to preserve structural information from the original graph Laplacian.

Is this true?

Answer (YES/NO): NO